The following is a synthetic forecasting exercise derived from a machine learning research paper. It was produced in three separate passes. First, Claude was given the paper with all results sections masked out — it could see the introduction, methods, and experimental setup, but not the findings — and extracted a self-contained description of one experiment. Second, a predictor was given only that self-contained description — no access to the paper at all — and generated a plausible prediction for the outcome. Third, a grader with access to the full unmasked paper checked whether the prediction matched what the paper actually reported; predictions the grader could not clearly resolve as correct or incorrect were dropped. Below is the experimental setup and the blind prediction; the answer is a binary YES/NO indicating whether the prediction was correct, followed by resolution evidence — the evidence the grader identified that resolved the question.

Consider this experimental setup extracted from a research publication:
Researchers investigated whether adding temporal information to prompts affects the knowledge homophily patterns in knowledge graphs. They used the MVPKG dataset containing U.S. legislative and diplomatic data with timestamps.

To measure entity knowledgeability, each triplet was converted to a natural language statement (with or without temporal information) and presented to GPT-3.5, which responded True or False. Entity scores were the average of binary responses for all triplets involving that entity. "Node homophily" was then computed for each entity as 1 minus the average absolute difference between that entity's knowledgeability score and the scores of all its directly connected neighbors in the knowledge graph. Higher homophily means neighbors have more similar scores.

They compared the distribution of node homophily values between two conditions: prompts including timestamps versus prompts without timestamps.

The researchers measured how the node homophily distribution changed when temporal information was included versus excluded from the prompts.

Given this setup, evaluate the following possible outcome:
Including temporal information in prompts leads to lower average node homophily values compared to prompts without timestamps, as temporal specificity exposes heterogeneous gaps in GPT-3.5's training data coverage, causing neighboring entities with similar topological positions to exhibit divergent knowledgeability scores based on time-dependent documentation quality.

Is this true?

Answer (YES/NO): YES